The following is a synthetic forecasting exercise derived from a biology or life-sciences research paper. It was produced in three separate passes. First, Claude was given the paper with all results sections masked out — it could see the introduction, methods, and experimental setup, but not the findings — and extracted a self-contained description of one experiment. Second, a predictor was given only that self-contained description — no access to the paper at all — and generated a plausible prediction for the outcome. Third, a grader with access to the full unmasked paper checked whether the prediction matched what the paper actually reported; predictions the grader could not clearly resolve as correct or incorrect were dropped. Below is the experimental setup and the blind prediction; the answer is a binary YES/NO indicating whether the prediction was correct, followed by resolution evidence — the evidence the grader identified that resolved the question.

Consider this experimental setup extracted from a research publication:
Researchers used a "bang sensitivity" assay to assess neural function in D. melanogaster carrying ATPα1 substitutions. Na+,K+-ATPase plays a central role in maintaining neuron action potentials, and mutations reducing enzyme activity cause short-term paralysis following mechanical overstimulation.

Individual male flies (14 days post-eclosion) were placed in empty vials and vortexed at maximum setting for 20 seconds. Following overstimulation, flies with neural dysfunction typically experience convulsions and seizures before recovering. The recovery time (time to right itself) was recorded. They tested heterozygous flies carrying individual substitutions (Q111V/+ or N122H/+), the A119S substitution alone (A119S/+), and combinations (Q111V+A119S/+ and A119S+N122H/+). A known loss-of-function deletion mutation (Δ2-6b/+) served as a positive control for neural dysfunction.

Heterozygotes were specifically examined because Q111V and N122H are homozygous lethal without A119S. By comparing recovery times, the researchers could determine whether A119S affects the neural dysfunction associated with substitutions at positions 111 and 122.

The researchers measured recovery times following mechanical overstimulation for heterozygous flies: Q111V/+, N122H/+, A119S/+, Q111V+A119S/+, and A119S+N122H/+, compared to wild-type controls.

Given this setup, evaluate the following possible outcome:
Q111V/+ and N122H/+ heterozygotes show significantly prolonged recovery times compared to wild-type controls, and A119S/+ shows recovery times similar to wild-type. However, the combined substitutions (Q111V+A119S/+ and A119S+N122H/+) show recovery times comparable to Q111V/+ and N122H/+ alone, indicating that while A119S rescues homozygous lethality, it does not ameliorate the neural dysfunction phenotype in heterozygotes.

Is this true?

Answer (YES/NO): NO